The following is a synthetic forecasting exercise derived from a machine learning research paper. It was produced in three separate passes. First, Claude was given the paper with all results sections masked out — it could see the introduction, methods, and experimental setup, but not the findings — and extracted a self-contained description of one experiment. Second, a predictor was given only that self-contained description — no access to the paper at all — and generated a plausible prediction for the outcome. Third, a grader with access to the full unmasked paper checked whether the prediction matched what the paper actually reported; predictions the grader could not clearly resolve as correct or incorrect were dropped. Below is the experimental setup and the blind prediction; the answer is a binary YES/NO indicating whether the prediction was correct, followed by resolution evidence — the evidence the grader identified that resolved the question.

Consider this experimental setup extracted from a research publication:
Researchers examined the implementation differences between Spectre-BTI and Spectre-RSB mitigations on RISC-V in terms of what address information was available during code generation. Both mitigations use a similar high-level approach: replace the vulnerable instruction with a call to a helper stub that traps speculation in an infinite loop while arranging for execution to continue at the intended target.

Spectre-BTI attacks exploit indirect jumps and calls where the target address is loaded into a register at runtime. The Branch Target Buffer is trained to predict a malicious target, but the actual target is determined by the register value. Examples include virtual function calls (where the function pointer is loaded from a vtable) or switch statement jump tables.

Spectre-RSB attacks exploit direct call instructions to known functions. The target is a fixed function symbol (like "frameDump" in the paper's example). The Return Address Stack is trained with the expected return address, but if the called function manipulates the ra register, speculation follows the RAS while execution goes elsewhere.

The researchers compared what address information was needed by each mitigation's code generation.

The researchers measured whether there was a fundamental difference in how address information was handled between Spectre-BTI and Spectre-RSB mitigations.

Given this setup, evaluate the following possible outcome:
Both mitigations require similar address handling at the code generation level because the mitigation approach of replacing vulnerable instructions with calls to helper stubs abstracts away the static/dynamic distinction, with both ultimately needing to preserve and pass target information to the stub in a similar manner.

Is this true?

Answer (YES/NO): NO